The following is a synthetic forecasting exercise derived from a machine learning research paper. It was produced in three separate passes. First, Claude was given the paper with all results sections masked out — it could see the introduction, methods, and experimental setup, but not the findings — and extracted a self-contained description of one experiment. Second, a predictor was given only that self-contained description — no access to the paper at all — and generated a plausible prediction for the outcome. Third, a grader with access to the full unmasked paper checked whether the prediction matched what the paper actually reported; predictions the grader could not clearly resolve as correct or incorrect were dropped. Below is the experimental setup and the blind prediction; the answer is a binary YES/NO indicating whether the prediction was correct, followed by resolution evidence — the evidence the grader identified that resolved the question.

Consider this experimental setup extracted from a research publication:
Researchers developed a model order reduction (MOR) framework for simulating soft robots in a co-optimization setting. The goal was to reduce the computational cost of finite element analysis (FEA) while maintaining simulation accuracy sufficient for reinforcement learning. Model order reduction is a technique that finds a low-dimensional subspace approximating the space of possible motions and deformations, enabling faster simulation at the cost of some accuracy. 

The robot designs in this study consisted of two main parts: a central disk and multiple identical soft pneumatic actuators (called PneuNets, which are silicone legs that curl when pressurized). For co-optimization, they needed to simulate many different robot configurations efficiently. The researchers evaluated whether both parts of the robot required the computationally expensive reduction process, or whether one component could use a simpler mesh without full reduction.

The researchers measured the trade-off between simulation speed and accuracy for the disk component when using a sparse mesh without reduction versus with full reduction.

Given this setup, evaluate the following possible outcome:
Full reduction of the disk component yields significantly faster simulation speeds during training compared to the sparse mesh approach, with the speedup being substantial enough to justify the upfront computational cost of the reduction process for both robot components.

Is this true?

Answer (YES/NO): NO